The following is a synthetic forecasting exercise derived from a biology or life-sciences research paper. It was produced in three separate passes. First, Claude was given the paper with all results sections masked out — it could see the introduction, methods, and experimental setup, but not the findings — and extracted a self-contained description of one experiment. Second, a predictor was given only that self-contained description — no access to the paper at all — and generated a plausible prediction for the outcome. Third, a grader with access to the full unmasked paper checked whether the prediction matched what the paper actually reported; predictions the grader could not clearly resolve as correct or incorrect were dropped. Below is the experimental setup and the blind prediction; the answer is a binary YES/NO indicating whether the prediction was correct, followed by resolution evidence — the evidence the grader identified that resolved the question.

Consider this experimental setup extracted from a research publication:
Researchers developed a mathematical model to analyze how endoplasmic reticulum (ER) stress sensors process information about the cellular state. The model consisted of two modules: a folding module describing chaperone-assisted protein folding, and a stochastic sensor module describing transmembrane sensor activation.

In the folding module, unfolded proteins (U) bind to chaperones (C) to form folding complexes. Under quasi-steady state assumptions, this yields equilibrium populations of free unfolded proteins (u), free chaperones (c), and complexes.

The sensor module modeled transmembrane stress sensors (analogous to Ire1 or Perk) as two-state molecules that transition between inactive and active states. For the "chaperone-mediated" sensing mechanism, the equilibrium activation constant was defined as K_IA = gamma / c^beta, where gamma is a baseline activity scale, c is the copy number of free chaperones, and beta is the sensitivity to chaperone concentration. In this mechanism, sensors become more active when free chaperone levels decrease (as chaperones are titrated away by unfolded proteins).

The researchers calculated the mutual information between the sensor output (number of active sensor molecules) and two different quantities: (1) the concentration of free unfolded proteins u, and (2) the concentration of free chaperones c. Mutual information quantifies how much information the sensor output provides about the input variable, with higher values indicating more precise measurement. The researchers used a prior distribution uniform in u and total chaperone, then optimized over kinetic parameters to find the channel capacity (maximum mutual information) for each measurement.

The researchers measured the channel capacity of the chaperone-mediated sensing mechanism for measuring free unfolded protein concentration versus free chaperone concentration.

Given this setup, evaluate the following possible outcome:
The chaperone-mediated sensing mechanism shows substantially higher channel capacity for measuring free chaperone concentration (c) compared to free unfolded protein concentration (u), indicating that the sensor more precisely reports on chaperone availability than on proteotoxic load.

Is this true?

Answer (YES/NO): YES